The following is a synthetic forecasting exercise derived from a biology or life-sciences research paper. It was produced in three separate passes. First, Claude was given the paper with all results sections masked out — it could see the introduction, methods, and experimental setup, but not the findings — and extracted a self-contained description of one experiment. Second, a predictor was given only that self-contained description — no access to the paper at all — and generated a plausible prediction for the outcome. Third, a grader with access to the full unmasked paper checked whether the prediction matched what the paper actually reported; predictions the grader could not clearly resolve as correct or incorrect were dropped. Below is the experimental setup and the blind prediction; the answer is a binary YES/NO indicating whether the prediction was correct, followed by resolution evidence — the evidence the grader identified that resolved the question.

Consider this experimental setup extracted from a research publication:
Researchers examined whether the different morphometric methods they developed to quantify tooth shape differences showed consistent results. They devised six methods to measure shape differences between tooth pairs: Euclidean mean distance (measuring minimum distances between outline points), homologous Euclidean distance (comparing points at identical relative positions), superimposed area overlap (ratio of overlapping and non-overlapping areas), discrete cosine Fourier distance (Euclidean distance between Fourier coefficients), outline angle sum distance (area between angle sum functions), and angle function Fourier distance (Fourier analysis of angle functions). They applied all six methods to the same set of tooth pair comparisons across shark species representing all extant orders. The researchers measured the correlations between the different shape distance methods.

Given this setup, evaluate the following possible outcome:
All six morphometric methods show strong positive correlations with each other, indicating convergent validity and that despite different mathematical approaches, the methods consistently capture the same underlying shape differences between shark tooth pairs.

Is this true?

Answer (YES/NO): NO